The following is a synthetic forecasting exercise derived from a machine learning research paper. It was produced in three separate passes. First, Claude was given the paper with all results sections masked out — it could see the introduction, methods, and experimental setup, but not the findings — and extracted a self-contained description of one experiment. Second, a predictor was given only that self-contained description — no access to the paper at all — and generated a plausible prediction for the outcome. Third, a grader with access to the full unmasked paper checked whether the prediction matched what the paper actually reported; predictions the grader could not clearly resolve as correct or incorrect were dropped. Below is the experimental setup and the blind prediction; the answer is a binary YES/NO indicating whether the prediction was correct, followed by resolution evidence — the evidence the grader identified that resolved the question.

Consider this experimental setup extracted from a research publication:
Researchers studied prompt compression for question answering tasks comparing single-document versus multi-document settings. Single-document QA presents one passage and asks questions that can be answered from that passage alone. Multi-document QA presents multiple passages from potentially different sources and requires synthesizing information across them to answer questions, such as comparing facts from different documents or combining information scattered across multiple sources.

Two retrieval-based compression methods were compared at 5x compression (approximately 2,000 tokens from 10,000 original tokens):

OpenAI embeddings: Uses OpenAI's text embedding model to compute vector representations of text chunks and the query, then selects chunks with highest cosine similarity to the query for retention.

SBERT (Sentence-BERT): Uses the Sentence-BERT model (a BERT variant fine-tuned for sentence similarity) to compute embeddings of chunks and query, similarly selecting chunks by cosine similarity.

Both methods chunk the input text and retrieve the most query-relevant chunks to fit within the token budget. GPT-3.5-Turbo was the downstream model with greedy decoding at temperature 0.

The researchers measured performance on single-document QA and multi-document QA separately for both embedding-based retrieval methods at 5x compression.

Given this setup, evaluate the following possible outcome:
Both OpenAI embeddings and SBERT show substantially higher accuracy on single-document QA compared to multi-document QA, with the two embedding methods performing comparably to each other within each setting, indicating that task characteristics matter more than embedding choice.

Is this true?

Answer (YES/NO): NO